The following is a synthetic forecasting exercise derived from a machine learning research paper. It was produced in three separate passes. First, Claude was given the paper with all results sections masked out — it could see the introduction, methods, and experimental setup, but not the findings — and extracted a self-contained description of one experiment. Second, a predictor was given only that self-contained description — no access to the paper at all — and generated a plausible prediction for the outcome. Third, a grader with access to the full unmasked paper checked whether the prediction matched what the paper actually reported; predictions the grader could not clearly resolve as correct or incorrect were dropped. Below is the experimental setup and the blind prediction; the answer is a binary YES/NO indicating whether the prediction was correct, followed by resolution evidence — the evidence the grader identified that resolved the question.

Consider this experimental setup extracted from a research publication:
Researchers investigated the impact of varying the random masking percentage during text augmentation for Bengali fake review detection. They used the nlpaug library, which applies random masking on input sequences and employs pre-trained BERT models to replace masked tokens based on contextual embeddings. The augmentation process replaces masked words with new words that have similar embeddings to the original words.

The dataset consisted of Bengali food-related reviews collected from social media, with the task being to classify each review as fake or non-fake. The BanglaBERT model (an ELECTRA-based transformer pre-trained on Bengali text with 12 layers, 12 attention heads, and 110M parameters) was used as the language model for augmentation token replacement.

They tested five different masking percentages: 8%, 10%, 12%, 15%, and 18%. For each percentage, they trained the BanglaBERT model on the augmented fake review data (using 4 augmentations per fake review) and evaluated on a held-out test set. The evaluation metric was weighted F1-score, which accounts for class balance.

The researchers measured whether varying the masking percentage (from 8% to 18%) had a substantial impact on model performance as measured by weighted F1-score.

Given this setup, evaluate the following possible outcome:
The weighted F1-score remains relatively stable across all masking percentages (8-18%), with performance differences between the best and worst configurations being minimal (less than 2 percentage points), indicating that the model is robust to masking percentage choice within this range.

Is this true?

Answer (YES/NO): NO